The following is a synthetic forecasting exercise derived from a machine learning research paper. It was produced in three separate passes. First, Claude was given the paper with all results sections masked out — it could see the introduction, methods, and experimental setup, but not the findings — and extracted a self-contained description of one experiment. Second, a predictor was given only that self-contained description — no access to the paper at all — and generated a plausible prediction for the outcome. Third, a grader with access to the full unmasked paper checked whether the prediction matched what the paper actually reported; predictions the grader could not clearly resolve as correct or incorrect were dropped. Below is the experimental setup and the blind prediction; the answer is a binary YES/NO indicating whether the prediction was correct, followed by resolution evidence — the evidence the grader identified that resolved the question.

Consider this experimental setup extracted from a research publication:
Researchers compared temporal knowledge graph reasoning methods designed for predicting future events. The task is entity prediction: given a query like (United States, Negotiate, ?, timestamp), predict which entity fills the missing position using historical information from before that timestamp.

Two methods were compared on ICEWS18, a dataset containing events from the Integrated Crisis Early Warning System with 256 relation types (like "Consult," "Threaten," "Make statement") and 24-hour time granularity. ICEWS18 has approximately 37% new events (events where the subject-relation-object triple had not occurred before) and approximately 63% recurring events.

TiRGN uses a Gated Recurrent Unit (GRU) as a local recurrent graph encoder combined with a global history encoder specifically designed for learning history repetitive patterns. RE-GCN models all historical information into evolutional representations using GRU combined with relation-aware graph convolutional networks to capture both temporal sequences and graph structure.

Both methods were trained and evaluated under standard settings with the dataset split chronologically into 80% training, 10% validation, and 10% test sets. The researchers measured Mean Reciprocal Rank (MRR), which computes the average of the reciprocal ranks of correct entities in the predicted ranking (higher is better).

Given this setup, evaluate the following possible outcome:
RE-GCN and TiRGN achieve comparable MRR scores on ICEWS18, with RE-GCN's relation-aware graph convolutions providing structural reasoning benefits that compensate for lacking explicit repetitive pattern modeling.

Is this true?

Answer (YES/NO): NO